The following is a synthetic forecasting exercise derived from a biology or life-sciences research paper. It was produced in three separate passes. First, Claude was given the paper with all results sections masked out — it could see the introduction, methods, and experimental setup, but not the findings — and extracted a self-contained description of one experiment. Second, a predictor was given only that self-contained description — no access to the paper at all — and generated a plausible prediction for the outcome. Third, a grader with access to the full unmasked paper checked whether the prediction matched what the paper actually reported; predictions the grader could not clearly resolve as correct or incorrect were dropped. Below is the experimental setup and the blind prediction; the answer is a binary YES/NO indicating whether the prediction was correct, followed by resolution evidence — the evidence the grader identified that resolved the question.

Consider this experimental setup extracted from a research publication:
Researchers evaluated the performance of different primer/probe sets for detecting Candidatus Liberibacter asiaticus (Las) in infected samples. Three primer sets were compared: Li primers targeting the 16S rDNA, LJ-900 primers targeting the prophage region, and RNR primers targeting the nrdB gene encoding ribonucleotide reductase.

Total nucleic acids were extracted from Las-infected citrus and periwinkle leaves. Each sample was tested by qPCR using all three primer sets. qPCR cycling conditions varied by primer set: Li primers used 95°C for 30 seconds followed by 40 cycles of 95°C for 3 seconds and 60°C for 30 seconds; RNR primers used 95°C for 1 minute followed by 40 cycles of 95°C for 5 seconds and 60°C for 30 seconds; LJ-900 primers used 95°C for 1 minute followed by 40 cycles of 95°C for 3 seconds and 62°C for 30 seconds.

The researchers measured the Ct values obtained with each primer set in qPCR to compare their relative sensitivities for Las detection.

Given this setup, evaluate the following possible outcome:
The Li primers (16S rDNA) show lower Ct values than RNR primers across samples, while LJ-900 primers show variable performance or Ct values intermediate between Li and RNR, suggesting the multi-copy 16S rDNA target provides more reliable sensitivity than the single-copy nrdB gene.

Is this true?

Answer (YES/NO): NO